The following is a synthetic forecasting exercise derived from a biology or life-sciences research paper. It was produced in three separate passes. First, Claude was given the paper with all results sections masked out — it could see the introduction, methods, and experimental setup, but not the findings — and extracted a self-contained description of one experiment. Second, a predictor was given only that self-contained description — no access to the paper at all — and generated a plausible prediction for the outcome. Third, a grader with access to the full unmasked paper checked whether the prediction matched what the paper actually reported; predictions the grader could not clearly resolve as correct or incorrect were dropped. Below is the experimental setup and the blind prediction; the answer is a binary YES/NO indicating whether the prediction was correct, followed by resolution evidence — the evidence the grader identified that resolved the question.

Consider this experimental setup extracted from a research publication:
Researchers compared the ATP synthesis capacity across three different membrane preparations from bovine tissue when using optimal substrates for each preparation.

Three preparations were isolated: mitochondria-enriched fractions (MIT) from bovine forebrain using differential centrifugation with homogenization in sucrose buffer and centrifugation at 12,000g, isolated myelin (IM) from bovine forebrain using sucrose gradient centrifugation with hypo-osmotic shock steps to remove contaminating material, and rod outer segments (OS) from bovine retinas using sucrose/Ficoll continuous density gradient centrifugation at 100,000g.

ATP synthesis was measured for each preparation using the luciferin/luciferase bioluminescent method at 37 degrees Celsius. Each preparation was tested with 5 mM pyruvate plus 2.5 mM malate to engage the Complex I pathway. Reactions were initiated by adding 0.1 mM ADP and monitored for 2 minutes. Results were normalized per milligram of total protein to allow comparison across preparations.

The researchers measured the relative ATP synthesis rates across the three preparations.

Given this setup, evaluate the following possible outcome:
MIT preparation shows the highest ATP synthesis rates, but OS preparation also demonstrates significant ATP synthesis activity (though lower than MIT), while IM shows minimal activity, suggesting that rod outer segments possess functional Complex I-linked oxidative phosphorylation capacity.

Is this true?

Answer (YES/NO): NO